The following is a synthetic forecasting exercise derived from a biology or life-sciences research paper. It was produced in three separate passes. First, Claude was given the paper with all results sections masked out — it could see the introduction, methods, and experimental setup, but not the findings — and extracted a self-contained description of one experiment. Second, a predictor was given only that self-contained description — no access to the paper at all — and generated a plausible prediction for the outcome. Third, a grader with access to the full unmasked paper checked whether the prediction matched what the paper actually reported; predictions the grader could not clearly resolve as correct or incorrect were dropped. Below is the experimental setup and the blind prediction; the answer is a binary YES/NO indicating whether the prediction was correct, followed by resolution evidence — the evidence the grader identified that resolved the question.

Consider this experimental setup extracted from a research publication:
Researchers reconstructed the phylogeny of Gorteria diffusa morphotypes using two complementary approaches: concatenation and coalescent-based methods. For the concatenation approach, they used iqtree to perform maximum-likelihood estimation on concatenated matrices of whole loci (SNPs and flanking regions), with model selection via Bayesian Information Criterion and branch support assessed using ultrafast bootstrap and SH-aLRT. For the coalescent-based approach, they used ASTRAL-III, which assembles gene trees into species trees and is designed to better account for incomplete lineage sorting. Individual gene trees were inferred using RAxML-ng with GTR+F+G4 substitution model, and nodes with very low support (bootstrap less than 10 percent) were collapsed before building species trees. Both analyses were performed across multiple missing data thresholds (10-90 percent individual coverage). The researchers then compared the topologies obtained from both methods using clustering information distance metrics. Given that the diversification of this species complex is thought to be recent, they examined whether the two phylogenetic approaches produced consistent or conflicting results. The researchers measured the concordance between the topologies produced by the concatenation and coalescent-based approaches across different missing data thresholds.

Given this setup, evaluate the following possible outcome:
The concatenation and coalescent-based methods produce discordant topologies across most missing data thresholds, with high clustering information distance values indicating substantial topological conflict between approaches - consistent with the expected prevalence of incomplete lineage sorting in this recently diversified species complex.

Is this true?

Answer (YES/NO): NO